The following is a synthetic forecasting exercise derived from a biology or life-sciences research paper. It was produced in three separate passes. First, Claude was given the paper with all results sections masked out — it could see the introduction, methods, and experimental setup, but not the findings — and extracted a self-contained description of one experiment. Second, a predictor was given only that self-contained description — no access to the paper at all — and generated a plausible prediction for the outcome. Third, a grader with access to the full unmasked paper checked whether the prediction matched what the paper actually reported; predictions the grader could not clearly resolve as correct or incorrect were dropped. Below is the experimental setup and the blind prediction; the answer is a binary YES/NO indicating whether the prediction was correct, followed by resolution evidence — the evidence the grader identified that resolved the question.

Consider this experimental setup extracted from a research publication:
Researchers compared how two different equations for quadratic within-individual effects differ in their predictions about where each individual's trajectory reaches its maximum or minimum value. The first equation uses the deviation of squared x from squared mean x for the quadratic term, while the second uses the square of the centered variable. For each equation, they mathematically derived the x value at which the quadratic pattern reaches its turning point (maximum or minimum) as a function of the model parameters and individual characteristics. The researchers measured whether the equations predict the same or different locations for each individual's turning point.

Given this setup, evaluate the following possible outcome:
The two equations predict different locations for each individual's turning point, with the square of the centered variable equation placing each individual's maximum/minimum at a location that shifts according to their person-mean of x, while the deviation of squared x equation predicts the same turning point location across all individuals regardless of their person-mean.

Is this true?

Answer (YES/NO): YES